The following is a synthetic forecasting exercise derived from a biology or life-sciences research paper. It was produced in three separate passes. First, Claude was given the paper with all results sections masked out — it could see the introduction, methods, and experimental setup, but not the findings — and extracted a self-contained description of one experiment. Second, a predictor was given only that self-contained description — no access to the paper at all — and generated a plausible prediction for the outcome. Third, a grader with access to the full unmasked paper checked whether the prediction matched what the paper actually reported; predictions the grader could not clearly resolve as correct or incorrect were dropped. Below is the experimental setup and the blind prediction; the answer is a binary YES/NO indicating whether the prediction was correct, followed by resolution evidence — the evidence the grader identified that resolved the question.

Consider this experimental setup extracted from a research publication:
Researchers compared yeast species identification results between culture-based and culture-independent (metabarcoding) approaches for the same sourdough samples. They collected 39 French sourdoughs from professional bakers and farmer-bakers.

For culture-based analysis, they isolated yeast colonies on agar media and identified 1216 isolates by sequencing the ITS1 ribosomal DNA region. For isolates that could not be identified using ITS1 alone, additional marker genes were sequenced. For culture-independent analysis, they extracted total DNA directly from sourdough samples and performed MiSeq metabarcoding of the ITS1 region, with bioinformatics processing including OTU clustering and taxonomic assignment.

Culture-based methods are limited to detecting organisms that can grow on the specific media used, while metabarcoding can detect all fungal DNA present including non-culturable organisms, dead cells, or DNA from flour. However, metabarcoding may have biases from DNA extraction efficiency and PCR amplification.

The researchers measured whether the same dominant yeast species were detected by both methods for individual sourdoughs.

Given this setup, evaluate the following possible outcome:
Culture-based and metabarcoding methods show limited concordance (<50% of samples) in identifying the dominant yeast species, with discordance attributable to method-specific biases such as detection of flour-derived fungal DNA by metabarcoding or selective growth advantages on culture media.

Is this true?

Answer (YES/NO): NO